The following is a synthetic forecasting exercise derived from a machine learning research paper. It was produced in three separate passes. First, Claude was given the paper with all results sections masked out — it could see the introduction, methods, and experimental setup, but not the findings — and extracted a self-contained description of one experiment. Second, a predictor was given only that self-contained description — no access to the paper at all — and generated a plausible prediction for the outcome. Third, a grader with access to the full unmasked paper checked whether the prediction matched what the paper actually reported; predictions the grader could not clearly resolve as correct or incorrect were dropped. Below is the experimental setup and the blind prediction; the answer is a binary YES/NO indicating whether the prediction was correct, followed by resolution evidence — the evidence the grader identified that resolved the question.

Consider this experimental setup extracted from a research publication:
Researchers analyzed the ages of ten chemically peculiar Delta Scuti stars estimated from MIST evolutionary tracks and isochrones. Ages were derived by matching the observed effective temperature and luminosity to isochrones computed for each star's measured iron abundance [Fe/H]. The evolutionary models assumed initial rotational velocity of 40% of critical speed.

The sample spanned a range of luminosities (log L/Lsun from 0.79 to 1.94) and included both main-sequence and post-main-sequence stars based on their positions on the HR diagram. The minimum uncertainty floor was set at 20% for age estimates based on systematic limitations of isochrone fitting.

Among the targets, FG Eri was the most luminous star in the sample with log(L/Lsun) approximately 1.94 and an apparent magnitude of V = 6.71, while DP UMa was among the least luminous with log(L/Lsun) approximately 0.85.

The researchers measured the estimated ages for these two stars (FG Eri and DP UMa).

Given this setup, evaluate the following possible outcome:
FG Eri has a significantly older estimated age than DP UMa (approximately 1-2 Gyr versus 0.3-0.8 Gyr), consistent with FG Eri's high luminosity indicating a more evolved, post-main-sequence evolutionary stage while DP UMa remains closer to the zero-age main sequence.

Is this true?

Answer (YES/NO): NO